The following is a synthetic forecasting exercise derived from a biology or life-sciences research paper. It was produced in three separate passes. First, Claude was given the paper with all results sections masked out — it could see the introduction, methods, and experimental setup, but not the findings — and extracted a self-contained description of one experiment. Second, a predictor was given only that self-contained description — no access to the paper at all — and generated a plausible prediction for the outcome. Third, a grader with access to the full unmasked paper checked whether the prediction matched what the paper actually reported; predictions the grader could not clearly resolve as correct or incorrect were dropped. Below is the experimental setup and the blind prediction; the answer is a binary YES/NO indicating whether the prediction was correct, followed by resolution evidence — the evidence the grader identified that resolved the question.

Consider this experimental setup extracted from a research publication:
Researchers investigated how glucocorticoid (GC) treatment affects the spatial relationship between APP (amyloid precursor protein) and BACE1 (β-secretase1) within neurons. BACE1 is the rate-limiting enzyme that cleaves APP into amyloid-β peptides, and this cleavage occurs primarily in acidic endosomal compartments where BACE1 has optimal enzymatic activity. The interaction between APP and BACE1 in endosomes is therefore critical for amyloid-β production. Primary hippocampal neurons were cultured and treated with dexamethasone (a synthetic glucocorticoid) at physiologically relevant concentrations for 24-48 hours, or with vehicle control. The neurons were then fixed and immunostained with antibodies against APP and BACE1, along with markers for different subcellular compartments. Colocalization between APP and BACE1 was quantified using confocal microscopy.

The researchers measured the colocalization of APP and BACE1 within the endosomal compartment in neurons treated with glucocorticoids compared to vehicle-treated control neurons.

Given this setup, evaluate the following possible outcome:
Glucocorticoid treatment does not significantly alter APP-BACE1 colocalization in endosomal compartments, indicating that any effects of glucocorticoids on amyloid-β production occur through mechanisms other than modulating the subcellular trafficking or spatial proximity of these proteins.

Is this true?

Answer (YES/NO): NO